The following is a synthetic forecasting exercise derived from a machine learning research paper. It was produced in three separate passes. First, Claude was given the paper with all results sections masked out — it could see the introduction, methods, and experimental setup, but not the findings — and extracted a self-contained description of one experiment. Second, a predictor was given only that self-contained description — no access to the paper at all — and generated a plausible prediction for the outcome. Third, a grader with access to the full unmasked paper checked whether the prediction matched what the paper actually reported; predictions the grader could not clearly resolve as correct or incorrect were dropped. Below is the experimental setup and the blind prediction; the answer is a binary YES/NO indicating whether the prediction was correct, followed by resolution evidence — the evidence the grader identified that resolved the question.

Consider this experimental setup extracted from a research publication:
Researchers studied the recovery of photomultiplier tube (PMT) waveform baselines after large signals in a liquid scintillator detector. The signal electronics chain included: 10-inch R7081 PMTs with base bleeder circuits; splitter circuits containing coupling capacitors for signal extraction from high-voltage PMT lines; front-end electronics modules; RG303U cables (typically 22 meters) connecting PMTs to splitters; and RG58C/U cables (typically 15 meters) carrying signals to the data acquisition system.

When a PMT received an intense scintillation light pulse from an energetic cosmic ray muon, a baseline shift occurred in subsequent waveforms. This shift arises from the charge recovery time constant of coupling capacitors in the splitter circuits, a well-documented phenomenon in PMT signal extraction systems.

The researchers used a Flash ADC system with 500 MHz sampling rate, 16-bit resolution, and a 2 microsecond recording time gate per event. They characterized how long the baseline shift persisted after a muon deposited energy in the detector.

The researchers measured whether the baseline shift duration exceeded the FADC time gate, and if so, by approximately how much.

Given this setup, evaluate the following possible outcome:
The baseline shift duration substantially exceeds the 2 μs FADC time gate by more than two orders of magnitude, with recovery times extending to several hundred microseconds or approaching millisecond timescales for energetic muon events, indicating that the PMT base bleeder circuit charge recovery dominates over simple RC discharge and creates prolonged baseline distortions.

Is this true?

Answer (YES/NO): NO